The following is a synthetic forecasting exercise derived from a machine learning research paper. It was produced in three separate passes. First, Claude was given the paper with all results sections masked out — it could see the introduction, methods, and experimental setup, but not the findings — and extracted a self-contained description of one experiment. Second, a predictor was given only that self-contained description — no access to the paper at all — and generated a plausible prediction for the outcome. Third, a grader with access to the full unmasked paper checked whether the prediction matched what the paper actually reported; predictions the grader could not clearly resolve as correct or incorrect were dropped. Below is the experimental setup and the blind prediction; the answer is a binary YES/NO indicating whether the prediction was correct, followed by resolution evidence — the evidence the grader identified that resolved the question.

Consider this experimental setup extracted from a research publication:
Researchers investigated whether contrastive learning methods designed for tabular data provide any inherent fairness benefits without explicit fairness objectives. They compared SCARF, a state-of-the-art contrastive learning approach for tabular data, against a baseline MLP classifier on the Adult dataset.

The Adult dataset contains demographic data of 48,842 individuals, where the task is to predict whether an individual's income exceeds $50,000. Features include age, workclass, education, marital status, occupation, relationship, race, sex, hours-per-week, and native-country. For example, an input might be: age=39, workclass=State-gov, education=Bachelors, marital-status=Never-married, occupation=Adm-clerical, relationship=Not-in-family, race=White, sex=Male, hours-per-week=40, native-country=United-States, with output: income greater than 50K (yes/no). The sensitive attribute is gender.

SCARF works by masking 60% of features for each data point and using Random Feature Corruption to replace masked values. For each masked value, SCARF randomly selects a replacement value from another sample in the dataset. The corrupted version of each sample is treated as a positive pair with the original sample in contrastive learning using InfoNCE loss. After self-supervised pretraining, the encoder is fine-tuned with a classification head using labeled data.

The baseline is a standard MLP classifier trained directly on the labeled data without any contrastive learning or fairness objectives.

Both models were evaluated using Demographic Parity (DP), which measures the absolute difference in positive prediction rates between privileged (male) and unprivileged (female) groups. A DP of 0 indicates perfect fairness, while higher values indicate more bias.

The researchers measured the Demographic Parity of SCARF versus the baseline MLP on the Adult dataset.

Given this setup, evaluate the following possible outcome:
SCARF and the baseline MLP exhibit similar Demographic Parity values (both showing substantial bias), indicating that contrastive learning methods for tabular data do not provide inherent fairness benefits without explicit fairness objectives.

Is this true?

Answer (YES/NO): YES